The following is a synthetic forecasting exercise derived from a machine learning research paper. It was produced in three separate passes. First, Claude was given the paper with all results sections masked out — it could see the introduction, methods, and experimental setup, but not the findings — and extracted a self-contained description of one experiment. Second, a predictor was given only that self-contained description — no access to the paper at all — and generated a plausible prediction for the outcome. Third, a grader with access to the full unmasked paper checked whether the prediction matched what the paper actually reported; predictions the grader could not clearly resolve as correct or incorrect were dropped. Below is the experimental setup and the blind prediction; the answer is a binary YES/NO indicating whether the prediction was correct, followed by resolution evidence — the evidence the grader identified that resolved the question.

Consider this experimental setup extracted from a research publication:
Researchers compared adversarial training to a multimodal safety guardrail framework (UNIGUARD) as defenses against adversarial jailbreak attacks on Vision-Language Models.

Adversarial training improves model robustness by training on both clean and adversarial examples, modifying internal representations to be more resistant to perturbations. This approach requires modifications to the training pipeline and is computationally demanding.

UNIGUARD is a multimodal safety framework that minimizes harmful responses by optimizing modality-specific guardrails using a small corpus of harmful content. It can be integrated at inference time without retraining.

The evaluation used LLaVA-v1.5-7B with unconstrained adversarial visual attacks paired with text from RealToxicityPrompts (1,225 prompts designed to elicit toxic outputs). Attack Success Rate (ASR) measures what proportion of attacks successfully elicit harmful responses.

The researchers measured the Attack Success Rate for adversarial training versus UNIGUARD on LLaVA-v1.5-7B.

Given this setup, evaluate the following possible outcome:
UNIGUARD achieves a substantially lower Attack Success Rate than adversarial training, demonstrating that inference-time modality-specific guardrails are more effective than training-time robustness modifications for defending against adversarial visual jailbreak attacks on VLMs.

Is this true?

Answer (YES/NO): NO